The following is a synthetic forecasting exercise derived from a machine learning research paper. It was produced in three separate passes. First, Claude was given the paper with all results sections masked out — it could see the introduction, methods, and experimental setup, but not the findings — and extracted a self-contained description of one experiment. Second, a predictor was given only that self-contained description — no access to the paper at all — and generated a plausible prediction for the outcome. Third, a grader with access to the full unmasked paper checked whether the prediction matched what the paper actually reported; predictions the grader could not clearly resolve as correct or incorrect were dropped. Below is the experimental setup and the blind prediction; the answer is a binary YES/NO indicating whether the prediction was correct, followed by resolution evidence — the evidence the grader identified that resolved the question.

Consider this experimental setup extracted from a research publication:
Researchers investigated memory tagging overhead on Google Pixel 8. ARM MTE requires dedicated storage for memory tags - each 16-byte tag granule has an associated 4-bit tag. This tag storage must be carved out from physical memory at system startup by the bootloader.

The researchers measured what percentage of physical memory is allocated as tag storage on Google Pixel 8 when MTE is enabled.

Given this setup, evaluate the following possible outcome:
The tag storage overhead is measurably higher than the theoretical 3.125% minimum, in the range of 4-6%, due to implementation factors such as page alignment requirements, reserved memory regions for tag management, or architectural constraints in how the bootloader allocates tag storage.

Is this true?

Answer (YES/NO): NO